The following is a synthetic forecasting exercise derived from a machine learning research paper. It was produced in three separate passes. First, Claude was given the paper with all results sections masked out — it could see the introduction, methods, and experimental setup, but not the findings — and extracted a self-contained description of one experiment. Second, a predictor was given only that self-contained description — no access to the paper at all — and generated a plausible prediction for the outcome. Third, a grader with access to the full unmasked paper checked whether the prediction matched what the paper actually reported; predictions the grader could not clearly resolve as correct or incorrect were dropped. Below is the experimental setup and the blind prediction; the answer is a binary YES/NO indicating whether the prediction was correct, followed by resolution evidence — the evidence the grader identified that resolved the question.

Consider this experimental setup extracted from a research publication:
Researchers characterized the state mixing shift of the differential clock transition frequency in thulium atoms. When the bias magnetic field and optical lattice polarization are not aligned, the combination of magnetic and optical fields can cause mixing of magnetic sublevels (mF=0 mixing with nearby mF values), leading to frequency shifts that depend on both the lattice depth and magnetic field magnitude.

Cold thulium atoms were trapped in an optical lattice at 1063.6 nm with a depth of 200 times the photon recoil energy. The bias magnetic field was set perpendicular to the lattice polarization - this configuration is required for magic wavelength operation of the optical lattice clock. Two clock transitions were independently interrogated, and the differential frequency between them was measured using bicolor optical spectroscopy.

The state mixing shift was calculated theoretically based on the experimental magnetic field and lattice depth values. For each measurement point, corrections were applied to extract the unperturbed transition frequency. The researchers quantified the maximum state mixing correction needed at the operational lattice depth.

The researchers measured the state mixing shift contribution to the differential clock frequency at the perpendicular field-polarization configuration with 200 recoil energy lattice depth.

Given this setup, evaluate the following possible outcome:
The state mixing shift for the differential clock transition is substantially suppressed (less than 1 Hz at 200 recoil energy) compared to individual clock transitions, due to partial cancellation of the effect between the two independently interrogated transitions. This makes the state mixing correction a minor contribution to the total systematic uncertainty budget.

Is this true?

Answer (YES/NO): NO